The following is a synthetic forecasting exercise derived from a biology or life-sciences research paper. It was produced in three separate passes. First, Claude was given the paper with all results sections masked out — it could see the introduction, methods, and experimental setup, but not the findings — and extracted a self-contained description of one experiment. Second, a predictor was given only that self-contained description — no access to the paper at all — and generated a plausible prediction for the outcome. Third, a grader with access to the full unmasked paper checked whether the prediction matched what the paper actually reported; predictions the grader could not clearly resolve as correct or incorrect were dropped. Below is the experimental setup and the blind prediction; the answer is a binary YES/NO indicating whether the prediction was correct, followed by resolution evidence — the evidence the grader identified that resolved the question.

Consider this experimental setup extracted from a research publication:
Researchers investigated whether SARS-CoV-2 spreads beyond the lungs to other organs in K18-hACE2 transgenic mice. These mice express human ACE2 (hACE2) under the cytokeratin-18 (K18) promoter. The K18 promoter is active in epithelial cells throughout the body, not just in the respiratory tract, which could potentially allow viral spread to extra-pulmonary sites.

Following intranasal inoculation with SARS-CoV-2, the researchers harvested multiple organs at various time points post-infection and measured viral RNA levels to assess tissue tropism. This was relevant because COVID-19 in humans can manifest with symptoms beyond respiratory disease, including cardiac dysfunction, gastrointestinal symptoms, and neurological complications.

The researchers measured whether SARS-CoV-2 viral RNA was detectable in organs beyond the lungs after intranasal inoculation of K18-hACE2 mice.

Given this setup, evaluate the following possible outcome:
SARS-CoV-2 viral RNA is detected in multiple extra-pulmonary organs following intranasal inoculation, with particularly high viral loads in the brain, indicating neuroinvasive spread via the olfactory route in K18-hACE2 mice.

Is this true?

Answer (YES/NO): NO